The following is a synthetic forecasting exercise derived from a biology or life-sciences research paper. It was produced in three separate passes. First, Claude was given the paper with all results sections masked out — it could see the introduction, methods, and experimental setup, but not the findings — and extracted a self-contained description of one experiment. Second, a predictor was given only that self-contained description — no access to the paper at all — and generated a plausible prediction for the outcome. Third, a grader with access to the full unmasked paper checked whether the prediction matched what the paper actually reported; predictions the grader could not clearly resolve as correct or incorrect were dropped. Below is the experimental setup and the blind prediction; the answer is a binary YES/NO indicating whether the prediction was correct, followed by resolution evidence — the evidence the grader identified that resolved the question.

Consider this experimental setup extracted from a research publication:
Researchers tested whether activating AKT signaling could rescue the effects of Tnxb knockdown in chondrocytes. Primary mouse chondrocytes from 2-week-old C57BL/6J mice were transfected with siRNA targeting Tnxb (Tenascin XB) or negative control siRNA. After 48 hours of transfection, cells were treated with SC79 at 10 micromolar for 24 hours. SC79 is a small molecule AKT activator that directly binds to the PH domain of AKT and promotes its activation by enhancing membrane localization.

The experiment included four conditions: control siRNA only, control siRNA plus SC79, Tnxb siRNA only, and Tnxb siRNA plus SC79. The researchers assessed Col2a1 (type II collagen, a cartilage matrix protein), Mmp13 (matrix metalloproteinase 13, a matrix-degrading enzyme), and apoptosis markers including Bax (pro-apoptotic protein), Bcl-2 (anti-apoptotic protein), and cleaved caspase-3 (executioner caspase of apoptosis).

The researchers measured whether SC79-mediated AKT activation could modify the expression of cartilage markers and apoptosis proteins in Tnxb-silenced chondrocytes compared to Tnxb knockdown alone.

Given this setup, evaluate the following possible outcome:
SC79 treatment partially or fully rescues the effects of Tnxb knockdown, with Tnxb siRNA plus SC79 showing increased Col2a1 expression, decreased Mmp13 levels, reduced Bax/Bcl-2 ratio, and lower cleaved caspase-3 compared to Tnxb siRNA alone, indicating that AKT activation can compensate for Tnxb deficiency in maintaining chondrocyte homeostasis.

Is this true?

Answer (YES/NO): YES